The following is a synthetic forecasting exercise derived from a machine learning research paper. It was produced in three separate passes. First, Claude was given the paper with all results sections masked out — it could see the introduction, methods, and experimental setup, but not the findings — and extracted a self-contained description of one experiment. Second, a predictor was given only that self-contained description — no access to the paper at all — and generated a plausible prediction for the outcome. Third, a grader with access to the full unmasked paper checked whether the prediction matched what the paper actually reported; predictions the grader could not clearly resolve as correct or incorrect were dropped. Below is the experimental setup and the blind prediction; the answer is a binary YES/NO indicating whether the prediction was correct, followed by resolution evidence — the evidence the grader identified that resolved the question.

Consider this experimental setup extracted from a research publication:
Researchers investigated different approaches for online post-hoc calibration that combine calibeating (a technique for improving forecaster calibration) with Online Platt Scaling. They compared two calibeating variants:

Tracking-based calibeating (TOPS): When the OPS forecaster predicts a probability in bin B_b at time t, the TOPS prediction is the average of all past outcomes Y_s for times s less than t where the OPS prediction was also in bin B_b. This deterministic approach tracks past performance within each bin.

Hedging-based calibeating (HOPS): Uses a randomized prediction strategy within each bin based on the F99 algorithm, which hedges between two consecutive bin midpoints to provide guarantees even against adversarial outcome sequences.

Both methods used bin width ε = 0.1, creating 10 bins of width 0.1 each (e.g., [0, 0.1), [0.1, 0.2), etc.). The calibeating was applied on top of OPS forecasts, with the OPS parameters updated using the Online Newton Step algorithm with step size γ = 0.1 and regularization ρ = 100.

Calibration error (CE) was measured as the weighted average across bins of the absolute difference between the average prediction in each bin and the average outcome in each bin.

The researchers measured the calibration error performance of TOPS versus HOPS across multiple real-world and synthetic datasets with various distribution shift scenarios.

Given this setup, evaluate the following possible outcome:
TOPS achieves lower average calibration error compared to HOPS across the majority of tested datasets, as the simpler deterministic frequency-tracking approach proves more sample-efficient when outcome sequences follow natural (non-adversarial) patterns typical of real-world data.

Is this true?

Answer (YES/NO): YES